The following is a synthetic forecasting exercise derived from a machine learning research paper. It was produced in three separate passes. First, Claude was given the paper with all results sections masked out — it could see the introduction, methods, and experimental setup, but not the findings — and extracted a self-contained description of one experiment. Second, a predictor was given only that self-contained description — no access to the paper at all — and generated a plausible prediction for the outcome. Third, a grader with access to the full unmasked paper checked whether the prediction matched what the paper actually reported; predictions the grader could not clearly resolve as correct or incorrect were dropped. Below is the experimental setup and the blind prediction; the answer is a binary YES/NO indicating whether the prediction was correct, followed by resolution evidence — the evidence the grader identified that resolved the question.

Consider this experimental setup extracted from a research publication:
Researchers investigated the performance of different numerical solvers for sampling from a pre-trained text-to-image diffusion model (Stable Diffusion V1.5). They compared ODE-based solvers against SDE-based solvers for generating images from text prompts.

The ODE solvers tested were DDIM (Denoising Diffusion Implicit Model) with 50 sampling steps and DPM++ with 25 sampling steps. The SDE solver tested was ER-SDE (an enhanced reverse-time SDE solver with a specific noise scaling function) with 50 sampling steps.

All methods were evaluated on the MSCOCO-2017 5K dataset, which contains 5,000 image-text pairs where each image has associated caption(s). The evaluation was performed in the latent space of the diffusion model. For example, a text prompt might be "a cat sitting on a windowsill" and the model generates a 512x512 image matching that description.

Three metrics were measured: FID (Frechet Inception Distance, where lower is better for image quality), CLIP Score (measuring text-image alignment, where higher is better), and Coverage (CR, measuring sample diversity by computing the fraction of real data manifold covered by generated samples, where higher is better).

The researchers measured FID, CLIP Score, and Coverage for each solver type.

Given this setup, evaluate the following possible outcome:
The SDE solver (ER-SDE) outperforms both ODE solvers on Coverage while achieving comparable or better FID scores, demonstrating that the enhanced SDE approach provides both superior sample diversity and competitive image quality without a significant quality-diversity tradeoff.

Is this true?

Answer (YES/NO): YES